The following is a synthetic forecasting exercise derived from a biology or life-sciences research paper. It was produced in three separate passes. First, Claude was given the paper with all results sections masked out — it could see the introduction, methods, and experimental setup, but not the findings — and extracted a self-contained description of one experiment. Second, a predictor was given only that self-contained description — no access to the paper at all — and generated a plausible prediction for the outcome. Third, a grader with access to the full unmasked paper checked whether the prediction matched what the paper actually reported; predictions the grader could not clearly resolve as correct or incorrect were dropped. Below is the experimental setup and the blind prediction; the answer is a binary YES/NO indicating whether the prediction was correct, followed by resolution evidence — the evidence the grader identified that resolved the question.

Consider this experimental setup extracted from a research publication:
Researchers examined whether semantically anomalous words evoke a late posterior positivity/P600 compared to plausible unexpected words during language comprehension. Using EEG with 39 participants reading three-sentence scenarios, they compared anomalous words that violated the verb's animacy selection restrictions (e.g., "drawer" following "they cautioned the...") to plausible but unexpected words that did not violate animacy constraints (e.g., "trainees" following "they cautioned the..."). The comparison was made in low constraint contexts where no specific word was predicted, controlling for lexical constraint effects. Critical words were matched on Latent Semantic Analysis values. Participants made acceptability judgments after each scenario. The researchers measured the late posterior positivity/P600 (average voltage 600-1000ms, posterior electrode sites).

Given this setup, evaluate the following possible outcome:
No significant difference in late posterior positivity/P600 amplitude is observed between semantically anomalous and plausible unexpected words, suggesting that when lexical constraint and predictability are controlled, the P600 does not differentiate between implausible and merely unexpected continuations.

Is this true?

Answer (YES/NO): NO